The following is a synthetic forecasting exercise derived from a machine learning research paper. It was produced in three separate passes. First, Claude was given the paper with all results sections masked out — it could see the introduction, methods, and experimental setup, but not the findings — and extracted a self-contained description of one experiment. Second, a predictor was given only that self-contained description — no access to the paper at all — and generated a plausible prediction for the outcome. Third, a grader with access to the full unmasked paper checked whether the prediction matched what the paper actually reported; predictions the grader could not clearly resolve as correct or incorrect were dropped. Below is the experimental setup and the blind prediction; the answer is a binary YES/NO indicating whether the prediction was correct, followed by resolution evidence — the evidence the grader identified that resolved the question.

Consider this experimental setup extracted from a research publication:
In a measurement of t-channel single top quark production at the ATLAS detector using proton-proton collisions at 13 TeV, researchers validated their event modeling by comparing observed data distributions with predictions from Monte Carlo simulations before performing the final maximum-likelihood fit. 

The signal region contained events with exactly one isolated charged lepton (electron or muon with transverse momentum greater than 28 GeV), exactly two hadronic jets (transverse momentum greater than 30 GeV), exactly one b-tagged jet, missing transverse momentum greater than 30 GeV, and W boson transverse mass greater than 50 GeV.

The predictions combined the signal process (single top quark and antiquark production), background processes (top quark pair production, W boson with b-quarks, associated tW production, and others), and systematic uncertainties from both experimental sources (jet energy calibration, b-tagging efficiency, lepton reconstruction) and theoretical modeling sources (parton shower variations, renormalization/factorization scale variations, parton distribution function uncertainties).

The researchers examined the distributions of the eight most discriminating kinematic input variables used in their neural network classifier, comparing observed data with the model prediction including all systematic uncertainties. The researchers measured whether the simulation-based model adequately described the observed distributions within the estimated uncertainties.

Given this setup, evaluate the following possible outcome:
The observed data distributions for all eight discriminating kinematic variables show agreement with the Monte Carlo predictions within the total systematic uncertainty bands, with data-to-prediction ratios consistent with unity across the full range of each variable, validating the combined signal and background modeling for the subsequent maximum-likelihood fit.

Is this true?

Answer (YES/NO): YES